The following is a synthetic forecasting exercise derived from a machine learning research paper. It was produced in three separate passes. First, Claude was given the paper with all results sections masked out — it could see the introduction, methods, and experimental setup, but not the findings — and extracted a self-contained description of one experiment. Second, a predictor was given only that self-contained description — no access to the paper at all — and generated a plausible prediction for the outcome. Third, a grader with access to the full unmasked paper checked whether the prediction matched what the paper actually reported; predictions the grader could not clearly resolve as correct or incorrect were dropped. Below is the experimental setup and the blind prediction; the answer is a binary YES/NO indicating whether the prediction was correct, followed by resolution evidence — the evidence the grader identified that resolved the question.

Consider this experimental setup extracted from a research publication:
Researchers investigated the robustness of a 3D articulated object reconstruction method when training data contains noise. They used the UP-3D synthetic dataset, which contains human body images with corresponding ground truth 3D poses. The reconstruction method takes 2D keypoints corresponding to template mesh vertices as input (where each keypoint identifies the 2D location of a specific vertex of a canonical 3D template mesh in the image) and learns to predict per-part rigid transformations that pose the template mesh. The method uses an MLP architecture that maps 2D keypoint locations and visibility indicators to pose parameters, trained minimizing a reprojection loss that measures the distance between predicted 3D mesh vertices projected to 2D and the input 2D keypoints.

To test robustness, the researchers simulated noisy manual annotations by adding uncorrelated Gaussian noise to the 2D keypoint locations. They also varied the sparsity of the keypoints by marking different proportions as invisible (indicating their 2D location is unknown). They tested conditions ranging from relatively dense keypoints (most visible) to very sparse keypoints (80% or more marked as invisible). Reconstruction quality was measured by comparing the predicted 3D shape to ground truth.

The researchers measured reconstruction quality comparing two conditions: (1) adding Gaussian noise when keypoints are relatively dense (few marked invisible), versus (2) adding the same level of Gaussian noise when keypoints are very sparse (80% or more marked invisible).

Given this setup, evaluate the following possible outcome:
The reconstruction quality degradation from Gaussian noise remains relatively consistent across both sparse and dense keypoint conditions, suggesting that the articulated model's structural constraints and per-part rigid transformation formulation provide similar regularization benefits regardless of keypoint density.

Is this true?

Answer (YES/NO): NO